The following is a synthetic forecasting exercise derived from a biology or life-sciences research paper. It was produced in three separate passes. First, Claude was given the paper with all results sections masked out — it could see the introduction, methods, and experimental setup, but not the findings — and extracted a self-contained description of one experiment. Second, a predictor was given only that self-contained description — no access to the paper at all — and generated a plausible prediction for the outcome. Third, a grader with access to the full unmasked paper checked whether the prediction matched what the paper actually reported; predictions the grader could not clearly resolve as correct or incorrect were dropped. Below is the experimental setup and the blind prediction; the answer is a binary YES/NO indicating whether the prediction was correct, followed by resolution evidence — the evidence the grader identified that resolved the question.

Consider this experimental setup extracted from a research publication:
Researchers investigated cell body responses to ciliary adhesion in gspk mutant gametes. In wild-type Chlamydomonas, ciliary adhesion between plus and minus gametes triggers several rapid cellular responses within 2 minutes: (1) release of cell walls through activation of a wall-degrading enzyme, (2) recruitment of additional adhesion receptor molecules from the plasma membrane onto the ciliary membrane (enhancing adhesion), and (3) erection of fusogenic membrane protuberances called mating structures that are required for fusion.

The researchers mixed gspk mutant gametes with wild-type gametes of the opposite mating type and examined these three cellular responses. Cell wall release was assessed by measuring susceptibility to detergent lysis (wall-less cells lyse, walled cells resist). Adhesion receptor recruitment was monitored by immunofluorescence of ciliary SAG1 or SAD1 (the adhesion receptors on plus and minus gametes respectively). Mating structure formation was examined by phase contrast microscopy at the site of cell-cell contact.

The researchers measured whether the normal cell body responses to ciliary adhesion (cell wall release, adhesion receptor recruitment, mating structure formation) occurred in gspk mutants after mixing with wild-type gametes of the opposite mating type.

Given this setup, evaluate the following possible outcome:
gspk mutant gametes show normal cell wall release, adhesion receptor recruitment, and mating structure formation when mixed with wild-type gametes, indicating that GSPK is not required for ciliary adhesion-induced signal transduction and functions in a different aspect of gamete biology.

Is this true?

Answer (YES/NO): NO